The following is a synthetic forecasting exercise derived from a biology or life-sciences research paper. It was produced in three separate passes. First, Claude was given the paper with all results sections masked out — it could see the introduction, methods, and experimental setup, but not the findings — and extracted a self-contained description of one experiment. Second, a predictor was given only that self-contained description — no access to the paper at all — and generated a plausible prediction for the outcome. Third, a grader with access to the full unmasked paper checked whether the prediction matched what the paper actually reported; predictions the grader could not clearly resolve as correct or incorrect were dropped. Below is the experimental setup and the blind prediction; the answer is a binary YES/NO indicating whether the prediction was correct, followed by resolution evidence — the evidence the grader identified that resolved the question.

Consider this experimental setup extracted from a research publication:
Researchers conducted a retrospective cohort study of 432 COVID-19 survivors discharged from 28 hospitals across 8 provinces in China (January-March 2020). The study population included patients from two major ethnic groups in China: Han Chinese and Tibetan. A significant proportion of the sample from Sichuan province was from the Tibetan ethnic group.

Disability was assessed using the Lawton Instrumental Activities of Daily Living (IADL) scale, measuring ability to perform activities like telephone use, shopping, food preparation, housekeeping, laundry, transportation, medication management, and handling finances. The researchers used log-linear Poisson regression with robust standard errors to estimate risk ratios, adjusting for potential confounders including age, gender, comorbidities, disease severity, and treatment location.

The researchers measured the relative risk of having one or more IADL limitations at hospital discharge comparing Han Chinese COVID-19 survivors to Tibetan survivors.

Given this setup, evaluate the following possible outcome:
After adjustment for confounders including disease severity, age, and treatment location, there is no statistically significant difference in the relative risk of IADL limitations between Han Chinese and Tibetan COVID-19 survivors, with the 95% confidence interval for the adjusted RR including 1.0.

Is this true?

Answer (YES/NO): NO